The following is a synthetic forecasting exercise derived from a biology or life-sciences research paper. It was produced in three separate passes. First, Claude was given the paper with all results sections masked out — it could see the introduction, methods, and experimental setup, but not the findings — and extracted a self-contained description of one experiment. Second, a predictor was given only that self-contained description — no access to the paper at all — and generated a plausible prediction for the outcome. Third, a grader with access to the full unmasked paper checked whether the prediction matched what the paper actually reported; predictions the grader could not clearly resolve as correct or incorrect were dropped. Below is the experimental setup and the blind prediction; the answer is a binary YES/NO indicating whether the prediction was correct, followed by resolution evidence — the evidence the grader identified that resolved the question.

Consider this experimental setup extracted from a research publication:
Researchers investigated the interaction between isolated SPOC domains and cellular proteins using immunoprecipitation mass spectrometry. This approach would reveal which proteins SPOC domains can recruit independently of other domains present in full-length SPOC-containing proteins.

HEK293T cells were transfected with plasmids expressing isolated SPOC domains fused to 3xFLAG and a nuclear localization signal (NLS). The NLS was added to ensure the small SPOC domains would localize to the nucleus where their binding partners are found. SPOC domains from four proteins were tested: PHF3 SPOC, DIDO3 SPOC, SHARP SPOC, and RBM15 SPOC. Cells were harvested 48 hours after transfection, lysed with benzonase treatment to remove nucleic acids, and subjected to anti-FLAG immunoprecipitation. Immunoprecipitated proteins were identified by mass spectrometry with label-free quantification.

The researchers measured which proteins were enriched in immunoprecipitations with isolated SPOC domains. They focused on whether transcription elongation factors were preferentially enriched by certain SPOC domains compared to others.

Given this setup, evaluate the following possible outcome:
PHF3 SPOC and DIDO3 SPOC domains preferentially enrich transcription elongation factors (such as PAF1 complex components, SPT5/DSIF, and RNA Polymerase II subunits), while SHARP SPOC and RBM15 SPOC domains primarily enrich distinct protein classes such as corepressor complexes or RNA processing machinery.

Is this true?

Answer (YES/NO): YES